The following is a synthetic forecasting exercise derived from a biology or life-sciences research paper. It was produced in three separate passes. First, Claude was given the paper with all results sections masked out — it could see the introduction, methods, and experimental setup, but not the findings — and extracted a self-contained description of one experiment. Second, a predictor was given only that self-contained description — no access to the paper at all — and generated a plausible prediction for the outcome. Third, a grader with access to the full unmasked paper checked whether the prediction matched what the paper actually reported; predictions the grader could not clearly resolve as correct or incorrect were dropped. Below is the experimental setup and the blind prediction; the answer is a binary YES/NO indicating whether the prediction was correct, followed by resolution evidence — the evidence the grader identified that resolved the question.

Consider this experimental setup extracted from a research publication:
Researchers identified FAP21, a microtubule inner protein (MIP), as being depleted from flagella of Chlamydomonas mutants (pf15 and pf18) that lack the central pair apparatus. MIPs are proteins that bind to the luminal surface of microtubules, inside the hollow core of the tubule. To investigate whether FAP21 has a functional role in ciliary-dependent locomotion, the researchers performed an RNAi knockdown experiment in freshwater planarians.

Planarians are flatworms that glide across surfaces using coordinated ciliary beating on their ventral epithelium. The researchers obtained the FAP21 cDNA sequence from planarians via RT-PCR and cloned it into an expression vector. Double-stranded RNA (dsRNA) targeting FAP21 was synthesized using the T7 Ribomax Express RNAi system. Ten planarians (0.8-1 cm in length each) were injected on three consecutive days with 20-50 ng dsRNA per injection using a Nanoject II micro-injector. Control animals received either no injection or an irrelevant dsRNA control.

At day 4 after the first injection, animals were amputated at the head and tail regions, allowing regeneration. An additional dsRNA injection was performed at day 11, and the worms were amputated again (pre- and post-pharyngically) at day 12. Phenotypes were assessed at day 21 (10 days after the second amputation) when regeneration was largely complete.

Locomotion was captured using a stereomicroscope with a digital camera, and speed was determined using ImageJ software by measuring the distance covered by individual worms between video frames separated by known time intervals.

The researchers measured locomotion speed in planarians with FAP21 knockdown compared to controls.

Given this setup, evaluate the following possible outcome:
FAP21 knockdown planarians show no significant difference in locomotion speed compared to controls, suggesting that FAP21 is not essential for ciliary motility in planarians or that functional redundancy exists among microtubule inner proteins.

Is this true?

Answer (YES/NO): NO